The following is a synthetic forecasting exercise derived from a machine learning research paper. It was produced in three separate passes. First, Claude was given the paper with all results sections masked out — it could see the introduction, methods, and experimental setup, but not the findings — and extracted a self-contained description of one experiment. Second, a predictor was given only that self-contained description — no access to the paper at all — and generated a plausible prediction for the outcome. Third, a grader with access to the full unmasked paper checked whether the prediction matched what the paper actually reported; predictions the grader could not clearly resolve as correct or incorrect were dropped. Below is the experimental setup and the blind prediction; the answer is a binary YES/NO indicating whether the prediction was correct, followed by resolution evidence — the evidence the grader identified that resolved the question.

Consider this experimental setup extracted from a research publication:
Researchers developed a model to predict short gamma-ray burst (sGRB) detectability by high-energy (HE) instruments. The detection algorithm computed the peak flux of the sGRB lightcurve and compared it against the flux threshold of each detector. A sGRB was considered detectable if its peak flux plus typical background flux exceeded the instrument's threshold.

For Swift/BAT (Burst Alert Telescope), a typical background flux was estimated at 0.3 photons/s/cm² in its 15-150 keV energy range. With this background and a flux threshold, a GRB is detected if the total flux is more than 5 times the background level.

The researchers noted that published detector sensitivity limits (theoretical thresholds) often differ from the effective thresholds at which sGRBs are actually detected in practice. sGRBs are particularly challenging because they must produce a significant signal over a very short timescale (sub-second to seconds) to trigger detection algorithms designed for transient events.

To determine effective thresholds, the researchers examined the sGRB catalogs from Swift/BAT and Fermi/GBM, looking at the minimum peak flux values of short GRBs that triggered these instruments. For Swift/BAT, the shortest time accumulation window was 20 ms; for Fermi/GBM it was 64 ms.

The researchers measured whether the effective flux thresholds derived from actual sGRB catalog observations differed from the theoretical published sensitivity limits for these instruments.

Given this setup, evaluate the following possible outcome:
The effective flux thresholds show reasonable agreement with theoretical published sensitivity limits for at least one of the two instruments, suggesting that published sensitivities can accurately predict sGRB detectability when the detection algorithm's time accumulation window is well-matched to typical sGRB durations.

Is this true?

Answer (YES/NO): NO